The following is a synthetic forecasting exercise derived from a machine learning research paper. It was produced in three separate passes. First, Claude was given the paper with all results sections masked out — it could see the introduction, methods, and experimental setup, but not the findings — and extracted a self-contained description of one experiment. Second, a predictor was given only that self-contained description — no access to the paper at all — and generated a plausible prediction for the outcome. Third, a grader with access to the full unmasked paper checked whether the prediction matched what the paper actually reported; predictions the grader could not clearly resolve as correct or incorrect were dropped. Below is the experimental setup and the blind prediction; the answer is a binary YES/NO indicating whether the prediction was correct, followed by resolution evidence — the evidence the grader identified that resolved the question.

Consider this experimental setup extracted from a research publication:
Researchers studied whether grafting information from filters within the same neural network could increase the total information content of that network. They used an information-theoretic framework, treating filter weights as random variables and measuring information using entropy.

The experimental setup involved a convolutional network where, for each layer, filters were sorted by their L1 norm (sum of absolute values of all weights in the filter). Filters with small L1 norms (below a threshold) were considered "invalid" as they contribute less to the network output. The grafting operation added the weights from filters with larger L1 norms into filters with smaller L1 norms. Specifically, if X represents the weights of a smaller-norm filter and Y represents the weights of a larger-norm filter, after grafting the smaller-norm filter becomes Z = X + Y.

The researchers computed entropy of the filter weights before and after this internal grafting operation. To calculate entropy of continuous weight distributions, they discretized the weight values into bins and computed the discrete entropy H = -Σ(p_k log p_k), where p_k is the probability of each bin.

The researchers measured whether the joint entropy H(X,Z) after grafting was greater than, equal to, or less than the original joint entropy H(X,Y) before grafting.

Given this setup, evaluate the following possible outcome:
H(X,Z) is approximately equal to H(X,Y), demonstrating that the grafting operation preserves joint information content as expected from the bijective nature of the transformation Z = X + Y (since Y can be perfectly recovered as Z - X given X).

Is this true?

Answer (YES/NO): YES